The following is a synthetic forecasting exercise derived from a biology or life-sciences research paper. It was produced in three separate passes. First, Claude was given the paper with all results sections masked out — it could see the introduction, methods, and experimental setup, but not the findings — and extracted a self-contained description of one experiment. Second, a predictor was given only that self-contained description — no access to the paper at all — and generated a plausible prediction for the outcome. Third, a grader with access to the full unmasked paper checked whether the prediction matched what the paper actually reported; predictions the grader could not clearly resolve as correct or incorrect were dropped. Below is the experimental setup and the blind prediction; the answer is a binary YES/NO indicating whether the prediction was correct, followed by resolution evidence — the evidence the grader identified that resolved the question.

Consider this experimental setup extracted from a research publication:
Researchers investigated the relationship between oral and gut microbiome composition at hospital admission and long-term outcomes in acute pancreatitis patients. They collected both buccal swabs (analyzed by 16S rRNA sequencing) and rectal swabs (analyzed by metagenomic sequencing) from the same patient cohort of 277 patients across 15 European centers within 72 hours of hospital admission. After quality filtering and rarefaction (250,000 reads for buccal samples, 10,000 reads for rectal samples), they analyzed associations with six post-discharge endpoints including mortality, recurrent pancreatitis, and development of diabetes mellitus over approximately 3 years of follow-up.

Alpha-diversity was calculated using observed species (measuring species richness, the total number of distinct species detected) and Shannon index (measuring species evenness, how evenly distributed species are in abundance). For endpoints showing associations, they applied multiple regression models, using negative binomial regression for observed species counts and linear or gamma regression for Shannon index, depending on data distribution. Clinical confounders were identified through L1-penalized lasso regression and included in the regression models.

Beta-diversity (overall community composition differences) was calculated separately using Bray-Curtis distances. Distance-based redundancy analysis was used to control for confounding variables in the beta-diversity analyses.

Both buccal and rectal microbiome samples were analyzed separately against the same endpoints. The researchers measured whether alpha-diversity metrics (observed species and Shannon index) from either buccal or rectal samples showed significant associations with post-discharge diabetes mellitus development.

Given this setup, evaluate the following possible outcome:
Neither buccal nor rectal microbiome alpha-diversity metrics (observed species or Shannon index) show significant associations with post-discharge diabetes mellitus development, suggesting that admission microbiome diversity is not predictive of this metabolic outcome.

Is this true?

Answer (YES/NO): NO